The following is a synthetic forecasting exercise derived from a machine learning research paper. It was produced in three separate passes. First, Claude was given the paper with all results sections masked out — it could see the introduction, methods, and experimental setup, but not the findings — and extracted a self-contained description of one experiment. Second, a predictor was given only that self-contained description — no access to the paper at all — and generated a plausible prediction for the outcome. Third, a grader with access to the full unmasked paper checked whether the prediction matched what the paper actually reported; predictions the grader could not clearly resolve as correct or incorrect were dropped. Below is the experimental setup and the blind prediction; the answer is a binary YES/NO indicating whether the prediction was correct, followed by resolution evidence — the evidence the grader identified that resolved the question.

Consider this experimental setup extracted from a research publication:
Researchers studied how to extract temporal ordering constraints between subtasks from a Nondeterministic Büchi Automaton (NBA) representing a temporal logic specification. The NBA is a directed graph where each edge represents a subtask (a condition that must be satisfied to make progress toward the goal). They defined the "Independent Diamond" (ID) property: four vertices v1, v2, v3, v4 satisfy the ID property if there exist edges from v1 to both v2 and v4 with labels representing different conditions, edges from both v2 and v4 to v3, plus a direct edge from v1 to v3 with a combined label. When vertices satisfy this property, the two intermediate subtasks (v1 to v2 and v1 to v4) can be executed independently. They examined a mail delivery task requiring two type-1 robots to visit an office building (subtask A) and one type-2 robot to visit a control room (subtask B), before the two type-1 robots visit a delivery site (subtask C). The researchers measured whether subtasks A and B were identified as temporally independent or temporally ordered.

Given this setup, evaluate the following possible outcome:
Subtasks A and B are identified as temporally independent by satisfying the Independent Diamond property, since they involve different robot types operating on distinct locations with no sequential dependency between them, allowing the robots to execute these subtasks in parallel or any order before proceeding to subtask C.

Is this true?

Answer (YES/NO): YES